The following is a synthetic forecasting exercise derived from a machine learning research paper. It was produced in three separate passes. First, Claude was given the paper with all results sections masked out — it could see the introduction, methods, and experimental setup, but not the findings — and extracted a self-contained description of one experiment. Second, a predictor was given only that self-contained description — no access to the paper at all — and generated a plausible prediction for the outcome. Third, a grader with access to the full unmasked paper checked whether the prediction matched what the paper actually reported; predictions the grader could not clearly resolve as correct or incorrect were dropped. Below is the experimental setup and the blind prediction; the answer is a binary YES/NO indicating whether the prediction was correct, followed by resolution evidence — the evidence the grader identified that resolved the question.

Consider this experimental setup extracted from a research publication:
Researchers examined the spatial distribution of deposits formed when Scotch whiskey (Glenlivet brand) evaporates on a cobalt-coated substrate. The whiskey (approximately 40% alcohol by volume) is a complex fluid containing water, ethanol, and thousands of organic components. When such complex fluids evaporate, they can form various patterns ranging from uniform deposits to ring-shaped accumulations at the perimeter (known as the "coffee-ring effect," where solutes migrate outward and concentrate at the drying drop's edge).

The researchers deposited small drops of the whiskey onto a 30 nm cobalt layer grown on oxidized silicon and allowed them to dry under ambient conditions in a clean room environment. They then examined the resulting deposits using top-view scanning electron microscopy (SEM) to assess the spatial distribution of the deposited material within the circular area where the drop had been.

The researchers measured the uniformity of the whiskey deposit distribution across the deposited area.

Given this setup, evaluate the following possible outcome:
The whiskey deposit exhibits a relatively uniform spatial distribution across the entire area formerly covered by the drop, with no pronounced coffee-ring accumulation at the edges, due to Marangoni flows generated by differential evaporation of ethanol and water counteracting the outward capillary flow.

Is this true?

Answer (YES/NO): YES